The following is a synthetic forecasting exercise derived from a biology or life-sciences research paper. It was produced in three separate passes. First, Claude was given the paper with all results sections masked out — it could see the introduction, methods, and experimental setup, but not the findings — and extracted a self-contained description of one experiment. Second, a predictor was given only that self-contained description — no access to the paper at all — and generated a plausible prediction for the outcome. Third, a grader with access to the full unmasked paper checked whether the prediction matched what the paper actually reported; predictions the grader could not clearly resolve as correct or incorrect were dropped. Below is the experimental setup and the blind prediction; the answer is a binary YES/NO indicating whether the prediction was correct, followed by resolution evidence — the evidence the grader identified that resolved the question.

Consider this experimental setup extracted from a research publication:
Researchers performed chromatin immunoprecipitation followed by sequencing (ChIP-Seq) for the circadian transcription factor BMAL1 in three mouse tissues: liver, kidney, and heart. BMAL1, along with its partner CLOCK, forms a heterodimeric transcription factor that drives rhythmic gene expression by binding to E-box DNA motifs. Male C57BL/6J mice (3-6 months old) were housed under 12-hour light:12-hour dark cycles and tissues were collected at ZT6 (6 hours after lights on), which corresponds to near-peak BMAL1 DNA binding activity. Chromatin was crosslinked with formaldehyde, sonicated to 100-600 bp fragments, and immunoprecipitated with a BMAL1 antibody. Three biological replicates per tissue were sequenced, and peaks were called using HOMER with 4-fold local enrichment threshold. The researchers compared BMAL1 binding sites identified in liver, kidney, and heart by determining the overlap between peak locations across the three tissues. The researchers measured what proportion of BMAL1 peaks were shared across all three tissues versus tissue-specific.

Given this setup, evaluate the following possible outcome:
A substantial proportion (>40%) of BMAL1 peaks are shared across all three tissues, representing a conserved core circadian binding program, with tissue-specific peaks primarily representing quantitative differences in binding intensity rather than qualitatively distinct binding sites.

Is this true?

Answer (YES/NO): NO